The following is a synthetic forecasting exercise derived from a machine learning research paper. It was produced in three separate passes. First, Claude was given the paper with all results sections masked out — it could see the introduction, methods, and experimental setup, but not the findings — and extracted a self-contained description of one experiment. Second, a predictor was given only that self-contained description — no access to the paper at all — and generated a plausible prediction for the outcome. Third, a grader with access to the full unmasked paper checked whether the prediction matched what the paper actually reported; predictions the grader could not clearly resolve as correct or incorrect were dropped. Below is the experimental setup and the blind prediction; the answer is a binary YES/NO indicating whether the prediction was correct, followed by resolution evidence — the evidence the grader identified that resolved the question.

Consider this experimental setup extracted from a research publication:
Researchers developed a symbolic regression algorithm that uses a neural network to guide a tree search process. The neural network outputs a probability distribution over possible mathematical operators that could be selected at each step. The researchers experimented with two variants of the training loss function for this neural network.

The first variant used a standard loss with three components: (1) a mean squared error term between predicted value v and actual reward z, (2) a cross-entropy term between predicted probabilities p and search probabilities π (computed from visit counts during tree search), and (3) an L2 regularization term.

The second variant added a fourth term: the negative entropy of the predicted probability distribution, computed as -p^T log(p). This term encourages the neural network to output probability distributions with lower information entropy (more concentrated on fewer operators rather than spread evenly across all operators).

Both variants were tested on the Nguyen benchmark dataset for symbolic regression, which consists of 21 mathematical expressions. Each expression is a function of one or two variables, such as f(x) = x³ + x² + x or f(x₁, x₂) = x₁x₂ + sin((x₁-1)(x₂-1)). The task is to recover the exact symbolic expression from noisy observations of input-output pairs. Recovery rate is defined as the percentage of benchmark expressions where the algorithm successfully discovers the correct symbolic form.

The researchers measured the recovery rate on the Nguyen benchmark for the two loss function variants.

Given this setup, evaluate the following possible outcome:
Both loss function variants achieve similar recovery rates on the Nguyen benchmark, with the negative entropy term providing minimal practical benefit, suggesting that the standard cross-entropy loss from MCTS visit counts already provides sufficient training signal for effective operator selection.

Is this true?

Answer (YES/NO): NO